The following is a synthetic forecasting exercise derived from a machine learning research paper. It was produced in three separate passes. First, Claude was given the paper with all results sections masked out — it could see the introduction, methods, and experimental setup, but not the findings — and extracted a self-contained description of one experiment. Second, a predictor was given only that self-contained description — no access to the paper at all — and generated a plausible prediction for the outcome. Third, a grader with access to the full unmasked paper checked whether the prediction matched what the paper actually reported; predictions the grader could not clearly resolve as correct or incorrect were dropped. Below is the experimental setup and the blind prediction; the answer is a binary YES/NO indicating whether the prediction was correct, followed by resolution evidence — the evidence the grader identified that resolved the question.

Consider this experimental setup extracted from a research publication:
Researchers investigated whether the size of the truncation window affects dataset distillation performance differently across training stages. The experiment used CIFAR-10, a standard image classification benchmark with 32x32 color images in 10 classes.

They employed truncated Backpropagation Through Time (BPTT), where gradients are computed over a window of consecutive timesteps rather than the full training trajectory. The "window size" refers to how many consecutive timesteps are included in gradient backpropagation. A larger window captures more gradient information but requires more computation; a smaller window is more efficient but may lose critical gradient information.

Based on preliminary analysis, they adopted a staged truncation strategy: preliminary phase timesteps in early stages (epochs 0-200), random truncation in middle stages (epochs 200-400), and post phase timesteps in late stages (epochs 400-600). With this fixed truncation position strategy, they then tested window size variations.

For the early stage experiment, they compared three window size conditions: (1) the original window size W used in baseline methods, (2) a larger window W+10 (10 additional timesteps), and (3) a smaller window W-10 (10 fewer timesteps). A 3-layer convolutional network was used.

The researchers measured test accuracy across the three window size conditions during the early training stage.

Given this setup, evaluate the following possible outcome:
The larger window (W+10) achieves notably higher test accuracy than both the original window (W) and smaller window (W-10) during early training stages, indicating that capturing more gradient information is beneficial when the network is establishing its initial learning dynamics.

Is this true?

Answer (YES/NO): YES